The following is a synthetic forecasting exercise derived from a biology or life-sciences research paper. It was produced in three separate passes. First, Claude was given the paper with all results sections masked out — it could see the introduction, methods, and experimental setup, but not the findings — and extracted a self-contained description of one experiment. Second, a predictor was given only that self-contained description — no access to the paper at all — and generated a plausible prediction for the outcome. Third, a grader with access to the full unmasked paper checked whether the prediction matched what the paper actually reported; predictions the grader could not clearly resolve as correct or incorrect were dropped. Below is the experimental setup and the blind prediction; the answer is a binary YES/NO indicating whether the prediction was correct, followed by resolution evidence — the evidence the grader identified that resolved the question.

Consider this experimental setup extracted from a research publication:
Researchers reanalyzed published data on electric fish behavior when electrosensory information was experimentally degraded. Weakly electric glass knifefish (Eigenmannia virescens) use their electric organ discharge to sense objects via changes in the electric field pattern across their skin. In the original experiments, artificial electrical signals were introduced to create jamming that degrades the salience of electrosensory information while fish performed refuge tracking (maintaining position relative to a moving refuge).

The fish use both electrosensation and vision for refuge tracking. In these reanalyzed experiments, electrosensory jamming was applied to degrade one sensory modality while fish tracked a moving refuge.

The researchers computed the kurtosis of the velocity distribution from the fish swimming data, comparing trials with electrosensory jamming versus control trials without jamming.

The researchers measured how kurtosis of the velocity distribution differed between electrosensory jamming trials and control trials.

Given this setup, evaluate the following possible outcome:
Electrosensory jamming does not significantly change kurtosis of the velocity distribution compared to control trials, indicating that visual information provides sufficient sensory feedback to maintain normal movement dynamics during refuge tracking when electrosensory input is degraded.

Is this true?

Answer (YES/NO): NO